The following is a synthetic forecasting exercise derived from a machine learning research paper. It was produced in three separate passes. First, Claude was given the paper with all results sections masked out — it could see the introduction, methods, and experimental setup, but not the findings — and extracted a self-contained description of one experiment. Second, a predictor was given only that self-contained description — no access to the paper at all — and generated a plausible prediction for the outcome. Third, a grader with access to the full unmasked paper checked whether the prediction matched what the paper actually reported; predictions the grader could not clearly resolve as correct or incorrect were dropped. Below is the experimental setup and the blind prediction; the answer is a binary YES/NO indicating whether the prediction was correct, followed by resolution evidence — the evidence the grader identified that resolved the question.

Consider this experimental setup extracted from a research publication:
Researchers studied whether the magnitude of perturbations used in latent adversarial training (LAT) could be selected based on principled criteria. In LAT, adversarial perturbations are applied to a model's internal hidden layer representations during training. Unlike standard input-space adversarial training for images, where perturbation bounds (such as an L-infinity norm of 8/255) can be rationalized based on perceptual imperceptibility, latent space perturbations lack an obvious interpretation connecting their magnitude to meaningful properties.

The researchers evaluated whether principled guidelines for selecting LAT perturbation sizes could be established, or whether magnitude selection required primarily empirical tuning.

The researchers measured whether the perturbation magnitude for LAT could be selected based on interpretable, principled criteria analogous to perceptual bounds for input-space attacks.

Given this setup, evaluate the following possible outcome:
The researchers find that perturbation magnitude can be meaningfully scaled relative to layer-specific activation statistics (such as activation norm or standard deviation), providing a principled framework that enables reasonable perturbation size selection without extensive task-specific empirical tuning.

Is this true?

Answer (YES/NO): NO